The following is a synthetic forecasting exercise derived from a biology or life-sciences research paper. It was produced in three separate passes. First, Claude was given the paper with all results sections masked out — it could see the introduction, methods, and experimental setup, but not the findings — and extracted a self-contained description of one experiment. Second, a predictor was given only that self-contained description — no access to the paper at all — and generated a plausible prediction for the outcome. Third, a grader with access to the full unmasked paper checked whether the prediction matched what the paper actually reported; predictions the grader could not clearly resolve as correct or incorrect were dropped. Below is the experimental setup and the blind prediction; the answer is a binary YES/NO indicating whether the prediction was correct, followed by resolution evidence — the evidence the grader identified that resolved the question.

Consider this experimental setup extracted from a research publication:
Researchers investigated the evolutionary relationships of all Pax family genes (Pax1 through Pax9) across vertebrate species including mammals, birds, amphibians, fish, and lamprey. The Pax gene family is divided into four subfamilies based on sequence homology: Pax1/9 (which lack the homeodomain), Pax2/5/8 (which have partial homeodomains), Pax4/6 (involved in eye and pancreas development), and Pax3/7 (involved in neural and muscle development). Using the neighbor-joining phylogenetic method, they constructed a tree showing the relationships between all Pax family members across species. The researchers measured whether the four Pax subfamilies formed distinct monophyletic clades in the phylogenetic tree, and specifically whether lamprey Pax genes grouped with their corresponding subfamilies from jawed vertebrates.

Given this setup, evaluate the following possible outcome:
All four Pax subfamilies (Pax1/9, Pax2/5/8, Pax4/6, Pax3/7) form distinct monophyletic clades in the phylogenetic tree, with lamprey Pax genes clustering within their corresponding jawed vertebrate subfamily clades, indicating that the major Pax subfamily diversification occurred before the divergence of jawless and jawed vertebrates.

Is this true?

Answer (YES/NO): NO